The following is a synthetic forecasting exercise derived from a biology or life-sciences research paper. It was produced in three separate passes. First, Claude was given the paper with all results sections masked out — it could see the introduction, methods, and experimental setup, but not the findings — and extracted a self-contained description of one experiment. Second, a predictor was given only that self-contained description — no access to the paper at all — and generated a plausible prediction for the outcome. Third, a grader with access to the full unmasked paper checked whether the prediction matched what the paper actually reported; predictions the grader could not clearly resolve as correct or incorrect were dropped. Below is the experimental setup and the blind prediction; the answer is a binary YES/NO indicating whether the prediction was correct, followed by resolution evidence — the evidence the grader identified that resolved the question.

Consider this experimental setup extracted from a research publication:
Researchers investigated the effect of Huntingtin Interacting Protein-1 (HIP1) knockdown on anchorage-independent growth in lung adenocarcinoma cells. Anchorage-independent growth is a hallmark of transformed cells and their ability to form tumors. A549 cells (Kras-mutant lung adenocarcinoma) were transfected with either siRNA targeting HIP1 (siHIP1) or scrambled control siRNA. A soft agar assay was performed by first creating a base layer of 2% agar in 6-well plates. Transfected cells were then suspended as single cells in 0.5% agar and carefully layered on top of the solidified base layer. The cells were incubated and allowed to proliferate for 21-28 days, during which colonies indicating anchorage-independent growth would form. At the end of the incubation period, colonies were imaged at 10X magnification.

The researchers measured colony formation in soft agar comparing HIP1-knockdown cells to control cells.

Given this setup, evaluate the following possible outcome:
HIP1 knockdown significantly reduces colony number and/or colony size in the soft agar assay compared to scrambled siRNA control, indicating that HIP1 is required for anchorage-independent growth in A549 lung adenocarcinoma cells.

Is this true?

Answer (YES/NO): NO